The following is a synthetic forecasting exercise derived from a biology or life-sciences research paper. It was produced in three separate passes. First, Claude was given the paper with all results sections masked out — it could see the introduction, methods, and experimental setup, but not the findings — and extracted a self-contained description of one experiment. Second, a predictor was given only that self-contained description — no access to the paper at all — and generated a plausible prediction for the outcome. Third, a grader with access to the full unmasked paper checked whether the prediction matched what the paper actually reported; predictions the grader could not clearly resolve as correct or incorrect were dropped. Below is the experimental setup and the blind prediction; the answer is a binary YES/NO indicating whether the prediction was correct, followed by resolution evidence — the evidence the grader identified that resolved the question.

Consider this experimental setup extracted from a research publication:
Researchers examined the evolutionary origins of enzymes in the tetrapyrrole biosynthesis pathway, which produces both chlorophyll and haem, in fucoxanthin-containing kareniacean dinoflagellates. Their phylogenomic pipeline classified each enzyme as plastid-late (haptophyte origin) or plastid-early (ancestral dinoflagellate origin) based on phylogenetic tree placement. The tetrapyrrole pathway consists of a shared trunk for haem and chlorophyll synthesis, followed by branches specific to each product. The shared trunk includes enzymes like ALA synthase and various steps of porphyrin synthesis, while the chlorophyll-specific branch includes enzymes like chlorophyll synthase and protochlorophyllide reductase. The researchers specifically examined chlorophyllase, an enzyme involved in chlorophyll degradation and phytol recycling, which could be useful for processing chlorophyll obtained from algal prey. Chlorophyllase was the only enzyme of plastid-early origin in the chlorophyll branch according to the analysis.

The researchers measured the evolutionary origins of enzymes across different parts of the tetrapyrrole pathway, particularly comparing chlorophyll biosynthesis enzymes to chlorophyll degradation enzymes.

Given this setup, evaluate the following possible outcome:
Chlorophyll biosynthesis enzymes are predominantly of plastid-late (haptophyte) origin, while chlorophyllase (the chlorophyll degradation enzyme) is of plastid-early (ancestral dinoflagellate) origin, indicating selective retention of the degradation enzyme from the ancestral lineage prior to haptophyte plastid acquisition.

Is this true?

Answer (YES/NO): YES